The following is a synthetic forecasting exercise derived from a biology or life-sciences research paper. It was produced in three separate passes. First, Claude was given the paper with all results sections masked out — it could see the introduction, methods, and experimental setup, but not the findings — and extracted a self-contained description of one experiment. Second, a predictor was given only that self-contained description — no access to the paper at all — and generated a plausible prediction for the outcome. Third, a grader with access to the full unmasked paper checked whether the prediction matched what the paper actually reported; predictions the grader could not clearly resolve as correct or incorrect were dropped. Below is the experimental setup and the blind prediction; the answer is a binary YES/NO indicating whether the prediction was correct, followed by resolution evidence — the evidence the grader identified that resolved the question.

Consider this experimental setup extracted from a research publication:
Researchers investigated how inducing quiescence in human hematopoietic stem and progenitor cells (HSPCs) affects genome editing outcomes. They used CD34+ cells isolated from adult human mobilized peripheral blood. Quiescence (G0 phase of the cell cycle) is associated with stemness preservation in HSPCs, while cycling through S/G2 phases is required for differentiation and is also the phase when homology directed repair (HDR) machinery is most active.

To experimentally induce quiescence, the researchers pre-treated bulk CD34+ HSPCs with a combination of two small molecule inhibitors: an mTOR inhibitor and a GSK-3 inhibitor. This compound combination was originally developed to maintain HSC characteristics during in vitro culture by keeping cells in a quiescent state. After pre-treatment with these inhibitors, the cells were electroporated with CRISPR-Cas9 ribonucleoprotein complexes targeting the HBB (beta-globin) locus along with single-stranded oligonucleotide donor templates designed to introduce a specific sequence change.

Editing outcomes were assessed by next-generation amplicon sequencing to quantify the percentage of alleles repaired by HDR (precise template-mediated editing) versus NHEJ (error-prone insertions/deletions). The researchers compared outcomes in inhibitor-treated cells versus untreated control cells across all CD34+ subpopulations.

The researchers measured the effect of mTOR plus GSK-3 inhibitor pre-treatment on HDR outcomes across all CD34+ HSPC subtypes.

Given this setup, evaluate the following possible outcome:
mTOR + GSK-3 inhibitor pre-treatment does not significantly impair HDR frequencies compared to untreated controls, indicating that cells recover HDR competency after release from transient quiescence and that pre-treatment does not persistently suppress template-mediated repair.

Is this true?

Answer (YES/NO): NO